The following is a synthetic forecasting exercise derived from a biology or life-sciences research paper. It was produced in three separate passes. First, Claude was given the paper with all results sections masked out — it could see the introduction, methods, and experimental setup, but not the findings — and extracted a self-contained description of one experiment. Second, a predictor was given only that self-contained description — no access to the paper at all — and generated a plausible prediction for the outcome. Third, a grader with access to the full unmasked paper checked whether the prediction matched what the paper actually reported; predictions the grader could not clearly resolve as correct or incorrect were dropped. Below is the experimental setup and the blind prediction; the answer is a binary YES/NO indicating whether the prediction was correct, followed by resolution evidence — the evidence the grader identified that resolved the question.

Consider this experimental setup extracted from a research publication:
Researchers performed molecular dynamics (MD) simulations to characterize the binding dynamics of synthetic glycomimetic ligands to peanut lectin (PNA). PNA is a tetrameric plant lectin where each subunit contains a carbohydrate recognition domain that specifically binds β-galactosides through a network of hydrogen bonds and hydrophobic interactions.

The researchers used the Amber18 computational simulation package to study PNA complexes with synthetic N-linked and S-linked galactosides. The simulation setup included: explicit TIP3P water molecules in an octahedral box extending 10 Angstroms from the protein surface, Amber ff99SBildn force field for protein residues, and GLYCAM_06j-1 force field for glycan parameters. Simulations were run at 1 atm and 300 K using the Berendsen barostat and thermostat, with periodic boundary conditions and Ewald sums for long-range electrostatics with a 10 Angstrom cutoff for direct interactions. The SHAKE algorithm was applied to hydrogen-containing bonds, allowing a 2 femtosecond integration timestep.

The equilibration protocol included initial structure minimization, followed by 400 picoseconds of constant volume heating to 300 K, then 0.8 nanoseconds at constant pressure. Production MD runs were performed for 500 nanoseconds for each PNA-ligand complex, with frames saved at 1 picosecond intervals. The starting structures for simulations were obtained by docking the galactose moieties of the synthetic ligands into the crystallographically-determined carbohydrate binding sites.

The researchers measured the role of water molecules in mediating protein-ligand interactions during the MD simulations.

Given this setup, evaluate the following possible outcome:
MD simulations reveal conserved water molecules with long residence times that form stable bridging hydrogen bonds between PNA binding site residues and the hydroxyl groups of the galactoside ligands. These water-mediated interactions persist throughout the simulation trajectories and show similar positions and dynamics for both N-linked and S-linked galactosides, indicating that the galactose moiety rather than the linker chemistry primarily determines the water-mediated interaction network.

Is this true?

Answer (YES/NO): NO